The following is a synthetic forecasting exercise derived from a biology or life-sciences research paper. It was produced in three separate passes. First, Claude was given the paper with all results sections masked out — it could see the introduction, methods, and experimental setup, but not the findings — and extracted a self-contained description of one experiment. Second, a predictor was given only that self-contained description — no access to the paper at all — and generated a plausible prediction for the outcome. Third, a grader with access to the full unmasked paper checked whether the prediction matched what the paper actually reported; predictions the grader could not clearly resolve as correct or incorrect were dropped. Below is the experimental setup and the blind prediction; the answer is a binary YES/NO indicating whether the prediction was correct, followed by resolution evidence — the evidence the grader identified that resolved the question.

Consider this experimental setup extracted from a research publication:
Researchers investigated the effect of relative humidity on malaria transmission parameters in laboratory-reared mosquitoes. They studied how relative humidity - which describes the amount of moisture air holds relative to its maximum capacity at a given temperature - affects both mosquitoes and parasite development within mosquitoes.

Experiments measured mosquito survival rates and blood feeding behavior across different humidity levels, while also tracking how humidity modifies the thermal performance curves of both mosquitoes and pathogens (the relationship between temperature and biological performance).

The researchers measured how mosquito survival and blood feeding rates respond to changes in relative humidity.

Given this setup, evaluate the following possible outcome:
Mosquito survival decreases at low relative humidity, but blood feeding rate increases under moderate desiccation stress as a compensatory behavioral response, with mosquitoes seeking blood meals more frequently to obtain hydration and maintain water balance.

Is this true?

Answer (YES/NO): NO